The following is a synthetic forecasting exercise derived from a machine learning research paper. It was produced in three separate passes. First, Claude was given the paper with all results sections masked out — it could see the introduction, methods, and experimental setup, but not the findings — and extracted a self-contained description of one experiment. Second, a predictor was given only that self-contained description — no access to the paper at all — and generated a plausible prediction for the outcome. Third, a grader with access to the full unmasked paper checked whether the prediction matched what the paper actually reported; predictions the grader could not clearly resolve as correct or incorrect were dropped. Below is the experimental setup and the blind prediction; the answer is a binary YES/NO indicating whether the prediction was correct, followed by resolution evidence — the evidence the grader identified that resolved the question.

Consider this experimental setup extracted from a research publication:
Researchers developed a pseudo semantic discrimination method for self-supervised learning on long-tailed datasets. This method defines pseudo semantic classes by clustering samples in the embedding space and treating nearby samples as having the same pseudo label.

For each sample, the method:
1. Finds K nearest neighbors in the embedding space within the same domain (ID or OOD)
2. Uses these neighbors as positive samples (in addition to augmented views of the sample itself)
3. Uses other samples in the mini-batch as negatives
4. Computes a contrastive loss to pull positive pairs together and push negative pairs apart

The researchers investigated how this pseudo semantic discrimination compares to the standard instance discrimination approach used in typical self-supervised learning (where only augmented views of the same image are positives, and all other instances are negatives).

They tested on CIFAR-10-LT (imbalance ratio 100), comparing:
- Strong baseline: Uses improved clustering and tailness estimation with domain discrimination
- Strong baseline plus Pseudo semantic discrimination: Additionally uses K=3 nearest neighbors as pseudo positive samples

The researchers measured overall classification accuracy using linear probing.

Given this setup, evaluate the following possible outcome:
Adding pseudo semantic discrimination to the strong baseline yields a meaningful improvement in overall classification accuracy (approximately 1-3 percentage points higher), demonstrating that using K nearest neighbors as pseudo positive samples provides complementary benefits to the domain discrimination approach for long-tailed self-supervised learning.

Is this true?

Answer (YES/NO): NO